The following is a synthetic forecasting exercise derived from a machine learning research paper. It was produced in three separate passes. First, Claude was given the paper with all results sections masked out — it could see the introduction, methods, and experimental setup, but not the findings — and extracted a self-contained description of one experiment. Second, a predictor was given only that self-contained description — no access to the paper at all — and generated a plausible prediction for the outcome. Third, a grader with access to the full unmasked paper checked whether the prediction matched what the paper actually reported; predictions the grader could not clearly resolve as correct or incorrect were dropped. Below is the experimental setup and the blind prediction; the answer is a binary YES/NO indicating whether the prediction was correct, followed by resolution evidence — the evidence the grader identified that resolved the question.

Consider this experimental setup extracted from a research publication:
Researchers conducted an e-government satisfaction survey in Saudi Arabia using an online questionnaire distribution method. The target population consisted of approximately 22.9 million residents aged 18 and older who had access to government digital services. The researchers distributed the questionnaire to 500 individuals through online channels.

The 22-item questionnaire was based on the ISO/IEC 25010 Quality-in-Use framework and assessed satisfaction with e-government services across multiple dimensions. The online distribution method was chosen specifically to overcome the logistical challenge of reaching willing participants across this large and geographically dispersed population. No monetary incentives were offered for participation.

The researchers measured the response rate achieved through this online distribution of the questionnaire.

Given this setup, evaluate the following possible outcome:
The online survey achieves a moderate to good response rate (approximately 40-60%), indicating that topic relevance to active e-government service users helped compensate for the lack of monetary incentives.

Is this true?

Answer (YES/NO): NO